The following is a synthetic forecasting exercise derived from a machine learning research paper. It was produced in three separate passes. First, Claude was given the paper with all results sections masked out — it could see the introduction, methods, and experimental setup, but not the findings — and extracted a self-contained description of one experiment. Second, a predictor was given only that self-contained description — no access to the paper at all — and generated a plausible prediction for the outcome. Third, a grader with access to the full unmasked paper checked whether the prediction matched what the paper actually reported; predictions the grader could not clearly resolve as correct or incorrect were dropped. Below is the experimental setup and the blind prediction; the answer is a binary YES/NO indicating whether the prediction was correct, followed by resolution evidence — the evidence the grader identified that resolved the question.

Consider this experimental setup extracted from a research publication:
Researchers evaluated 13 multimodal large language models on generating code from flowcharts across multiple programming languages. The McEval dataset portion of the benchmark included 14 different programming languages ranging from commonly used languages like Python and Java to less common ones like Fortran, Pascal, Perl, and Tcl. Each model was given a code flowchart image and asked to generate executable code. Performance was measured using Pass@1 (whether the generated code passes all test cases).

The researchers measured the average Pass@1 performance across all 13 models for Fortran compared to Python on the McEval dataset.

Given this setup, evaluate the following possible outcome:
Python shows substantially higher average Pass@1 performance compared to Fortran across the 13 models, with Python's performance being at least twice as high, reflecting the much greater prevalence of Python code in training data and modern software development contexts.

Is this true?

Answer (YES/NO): NO